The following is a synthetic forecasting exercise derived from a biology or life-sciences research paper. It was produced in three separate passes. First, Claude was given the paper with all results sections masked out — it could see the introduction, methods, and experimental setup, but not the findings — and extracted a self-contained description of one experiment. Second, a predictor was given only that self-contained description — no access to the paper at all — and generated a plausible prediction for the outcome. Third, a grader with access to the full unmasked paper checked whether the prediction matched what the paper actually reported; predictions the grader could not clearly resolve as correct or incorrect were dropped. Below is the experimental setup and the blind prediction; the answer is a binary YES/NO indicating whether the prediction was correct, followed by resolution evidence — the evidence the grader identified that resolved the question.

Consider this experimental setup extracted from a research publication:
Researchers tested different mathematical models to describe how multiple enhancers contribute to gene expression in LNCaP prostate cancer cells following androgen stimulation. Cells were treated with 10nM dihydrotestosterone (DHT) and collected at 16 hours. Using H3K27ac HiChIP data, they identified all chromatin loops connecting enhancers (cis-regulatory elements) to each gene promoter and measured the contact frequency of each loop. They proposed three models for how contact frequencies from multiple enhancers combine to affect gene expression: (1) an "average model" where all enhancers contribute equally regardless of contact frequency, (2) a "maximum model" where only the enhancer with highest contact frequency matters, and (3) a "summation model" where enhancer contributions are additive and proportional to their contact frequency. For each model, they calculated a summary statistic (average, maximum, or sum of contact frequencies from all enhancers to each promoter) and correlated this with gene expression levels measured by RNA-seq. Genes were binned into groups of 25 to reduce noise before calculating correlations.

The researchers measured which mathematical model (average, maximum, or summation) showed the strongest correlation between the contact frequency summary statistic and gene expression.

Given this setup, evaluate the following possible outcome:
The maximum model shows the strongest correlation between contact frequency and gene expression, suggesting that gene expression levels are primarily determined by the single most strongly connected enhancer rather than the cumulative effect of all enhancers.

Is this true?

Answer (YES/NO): NO